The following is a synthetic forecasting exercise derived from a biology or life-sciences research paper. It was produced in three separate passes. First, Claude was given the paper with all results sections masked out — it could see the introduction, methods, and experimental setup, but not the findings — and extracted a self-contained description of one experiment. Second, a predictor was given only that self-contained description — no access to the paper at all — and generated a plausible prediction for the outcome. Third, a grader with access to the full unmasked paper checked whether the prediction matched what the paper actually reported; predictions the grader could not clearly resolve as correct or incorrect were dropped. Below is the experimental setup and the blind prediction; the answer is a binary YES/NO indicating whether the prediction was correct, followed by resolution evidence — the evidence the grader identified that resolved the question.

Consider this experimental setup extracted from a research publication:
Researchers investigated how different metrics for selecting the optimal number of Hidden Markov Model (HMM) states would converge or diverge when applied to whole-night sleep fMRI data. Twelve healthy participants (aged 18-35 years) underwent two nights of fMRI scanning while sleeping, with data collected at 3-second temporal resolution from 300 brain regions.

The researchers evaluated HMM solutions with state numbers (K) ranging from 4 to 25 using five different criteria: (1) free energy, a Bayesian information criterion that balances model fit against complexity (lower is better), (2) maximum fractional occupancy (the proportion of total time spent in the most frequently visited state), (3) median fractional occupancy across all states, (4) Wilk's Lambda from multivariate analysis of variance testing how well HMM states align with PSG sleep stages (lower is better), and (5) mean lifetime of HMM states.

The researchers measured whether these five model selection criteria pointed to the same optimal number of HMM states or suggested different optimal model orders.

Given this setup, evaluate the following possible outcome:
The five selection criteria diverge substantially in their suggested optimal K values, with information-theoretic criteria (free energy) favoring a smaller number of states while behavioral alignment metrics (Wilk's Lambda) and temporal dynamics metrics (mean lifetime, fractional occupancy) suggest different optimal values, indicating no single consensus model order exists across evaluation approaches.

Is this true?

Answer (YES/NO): NO